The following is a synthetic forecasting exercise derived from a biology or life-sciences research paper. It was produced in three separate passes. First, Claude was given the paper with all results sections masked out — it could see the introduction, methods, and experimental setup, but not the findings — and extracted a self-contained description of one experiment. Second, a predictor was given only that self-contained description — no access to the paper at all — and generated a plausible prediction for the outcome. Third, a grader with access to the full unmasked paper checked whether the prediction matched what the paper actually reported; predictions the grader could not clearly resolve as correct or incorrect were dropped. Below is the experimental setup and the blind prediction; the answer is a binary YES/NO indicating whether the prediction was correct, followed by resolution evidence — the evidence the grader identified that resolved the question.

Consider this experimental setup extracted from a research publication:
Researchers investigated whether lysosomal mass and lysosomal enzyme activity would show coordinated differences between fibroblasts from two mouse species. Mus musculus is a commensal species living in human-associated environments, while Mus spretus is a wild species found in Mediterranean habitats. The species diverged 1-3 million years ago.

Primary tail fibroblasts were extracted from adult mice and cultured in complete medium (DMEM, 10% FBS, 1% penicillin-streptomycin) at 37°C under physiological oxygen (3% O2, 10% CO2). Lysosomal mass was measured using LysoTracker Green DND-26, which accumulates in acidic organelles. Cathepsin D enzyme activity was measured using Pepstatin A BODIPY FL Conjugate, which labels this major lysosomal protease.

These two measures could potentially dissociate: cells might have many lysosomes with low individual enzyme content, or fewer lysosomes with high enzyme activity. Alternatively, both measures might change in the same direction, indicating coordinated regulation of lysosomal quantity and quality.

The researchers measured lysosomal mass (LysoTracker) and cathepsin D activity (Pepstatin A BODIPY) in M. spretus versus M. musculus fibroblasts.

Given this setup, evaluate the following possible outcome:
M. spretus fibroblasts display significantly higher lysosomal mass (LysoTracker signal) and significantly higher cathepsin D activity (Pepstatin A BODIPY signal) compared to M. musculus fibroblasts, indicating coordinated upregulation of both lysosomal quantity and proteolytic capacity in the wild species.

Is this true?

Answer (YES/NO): YES